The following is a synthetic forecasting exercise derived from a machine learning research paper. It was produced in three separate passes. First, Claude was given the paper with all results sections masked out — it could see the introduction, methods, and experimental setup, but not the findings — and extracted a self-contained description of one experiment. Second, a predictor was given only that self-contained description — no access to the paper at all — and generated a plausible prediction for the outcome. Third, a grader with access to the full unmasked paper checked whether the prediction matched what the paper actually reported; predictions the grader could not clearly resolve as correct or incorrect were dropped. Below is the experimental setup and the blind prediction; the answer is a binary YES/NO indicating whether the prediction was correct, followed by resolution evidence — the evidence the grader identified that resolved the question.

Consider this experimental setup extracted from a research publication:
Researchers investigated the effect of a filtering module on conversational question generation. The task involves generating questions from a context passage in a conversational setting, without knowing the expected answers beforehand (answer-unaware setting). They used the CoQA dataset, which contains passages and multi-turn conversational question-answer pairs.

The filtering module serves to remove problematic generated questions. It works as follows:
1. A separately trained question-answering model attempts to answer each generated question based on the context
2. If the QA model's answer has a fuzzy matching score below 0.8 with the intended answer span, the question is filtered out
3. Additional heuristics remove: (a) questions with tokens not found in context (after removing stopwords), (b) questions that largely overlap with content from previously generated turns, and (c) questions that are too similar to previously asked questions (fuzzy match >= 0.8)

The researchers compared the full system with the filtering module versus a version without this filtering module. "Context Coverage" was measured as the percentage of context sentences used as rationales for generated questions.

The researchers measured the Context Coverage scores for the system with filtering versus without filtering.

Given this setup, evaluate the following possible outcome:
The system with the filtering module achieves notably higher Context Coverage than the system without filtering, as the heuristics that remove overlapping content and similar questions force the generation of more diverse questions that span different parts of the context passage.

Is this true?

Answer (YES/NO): NO